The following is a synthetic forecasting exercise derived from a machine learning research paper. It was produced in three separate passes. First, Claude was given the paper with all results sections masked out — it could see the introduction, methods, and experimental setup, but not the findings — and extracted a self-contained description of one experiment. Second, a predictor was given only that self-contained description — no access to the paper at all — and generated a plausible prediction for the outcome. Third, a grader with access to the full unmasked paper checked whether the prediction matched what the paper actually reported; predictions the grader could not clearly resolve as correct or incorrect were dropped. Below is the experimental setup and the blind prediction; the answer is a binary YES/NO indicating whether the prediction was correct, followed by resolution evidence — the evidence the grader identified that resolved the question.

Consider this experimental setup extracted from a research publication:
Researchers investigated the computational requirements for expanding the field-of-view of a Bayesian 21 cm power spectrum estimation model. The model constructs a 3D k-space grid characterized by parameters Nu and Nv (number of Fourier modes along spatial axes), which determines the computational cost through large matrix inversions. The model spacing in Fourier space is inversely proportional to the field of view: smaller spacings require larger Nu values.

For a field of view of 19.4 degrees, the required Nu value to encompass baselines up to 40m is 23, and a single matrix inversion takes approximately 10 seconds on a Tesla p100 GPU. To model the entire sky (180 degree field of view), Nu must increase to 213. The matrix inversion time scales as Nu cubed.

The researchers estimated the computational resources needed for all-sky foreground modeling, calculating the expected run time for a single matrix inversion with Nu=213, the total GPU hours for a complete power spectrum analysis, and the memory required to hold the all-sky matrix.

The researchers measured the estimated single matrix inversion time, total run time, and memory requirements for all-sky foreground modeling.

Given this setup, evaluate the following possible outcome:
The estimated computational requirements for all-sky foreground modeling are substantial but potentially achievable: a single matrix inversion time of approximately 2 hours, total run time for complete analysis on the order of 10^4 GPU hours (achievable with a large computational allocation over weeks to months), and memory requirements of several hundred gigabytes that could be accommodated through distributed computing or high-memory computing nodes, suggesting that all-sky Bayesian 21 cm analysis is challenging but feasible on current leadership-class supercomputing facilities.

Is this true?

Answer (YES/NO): NO